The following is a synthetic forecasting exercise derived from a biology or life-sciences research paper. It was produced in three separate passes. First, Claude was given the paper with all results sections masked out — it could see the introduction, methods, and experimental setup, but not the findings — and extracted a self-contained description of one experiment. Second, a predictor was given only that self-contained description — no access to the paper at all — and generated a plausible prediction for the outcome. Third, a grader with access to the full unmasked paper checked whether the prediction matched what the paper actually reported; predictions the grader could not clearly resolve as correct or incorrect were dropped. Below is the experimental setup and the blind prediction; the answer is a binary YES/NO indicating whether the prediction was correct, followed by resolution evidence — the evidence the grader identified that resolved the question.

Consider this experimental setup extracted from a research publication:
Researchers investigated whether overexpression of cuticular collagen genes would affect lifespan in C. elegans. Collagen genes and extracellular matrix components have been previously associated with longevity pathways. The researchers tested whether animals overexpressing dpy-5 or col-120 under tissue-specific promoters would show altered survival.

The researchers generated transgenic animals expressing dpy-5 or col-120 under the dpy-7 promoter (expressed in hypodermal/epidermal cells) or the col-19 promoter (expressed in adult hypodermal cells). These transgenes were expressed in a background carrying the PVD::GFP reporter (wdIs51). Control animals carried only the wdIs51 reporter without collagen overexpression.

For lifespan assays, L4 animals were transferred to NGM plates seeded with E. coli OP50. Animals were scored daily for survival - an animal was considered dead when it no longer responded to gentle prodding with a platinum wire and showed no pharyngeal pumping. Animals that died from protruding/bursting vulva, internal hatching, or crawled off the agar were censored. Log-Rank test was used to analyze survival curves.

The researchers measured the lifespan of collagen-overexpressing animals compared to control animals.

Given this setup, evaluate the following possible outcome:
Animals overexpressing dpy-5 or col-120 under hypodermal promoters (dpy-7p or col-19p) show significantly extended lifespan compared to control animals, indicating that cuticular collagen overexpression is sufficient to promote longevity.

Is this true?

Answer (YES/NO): NO